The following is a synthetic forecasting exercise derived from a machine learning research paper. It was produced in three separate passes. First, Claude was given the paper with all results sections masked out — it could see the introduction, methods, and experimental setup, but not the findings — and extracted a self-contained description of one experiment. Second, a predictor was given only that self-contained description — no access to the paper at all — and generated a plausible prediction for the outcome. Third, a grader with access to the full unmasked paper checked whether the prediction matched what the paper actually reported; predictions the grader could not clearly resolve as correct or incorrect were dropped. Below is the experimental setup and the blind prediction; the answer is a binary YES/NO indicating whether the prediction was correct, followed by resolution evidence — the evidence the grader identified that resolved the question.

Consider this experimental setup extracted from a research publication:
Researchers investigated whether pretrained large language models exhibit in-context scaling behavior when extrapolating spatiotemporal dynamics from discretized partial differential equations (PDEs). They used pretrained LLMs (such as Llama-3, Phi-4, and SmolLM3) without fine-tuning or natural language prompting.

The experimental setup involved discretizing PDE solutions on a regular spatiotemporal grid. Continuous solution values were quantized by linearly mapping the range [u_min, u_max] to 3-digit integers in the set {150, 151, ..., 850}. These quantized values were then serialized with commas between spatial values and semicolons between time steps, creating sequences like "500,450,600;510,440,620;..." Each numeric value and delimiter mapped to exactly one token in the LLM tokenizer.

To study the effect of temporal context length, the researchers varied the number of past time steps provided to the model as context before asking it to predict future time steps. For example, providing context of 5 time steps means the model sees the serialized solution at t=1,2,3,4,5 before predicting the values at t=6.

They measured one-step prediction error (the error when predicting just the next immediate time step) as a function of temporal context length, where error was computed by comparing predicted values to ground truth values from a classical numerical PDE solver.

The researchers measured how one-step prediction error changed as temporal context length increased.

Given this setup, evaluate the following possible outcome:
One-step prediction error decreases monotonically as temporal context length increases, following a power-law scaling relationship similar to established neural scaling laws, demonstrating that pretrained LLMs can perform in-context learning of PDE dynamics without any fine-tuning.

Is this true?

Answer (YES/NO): YES